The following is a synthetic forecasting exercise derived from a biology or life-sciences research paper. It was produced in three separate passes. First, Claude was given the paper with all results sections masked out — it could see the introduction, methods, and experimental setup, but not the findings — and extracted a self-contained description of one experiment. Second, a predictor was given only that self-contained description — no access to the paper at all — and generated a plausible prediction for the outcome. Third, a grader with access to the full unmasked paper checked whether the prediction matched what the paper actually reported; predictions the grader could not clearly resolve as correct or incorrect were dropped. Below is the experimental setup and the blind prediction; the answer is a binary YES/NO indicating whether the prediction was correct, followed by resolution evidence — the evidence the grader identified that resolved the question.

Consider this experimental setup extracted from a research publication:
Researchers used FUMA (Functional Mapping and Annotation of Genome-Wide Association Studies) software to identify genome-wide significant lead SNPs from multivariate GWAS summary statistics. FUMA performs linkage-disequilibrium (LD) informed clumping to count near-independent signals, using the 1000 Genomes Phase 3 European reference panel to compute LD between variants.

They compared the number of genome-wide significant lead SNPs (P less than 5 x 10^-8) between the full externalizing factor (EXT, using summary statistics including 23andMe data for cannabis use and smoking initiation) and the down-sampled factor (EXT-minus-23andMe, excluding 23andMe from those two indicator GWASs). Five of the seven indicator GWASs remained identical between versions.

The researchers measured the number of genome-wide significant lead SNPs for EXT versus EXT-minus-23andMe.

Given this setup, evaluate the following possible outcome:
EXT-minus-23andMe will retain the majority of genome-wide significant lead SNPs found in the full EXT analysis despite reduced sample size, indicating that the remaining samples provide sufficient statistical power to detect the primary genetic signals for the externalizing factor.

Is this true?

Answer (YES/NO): NO